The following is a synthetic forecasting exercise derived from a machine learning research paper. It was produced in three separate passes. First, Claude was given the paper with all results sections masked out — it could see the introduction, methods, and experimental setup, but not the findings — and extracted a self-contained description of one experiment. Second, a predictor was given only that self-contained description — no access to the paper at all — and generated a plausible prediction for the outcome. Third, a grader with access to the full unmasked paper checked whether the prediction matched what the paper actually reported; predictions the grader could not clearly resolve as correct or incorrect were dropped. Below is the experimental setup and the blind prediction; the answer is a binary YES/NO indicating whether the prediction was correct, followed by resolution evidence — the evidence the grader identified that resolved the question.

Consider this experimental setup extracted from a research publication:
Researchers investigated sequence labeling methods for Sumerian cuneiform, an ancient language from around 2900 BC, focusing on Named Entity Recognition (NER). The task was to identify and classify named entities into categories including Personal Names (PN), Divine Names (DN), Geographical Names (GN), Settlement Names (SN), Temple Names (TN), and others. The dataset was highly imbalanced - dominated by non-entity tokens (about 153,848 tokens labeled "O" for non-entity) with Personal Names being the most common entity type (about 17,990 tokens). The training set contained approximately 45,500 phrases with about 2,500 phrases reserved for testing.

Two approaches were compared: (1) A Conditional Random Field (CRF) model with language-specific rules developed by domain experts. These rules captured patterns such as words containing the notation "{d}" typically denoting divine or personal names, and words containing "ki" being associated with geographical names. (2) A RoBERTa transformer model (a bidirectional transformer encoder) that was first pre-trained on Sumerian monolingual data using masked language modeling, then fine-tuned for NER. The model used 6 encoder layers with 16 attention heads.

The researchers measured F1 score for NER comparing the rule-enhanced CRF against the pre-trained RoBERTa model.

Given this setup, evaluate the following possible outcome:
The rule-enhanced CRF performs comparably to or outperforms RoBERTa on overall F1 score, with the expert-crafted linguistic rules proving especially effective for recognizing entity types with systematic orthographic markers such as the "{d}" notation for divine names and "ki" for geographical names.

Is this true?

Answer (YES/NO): NO